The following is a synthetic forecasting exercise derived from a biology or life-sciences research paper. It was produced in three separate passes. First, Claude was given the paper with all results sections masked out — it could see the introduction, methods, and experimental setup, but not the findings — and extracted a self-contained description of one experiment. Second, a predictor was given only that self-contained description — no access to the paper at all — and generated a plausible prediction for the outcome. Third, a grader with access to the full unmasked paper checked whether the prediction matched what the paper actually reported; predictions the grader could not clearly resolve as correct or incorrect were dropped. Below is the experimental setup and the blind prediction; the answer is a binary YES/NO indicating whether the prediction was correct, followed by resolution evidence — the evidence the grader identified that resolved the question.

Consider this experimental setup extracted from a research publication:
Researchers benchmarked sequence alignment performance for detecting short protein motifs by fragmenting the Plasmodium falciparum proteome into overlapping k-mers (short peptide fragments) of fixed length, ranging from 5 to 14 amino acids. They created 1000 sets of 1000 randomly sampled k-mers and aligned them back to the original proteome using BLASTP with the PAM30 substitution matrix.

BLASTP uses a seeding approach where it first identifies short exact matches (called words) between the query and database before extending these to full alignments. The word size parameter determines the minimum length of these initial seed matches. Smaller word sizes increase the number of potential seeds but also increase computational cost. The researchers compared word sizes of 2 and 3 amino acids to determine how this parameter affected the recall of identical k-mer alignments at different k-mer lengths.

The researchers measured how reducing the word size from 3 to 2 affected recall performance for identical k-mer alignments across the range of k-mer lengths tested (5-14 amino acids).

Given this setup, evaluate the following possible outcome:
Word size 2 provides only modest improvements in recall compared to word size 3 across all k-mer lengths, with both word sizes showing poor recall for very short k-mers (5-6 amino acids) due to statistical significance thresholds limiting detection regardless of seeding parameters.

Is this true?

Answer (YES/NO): NO